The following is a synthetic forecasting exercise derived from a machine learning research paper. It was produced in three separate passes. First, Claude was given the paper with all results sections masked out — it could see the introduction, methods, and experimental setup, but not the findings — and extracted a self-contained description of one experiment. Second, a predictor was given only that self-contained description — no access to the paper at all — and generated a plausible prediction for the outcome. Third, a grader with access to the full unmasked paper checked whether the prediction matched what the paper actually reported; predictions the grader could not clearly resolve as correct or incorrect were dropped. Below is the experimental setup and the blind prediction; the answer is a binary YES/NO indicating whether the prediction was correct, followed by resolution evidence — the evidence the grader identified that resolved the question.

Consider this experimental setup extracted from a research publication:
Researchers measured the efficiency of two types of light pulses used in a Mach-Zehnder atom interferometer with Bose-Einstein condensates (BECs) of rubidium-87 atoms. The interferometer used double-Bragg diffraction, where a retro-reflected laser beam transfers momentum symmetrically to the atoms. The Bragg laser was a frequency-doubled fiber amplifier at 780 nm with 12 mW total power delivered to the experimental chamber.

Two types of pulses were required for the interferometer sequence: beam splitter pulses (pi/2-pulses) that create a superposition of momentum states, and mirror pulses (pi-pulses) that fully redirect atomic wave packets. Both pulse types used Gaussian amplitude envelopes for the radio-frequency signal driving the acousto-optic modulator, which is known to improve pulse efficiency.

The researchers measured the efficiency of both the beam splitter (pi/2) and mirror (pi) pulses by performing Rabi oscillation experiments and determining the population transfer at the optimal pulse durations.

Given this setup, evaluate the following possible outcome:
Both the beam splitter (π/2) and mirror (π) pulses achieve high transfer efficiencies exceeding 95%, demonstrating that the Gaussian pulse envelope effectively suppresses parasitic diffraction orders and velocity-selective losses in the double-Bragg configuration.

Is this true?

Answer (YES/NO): NO